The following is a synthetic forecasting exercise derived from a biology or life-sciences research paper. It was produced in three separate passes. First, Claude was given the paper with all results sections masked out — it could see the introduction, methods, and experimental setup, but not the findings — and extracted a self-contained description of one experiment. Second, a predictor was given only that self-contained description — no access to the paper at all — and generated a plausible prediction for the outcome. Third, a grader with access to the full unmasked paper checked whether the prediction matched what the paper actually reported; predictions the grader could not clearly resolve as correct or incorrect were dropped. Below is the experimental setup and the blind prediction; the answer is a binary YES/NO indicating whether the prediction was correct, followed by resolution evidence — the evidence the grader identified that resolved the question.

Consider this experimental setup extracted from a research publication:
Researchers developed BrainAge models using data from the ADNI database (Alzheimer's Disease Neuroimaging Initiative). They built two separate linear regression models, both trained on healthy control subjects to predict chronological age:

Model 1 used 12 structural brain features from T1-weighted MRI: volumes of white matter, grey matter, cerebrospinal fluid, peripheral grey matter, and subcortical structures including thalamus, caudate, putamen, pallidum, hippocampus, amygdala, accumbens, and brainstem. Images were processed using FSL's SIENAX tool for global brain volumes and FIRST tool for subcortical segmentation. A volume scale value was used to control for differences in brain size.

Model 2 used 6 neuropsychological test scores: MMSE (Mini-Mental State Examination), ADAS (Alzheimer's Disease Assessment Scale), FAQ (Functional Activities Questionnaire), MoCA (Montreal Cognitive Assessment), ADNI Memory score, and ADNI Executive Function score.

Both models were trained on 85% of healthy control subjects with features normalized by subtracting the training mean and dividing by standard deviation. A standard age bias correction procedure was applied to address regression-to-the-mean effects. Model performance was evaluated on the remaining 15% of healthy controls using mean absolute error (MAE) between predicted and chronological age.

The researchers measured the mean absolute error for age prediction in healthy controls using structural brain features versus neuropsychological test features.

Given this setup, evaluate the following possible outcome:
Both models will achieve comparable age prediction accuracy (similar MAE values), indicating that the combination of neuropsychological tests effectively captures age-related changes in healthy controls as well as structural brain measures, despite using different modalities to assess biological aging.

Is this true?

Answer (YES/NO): NO